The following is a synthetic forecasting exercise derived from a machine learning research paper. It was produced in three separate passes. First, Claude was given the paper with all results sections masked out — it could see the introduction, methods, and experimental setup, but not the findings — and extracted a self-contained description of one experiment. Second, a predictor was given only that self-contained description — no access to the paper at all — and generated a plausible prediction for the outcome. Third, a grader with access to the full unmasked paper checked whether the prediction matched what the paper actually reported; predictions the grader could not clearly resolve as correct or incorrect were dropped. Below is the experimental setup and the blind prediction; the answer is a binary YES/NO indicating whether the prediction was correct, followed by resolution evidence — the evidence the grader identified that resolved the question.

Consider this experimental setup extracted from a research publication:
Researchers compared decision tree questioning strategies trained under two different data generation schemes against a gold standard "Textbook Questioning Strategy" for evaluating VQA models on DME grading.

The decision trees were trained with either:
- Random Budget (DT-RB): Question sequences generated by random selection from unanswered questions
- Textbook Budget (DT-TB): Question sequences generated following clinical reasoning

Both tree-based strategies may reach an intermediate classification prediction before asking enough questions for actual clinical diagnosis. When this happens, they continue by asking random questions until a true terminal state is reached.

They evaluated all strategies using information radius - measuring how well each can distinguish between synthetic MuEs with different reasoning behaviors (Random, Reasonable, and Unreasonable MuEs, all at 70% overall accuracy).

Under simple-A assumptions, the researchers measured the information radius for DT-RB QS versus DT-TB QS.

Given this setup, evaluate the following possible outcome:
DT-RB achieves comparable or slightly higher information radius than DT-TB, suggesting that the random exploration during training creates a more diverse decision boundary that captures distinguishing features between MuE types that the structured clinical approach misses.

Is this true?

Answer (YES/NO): NO